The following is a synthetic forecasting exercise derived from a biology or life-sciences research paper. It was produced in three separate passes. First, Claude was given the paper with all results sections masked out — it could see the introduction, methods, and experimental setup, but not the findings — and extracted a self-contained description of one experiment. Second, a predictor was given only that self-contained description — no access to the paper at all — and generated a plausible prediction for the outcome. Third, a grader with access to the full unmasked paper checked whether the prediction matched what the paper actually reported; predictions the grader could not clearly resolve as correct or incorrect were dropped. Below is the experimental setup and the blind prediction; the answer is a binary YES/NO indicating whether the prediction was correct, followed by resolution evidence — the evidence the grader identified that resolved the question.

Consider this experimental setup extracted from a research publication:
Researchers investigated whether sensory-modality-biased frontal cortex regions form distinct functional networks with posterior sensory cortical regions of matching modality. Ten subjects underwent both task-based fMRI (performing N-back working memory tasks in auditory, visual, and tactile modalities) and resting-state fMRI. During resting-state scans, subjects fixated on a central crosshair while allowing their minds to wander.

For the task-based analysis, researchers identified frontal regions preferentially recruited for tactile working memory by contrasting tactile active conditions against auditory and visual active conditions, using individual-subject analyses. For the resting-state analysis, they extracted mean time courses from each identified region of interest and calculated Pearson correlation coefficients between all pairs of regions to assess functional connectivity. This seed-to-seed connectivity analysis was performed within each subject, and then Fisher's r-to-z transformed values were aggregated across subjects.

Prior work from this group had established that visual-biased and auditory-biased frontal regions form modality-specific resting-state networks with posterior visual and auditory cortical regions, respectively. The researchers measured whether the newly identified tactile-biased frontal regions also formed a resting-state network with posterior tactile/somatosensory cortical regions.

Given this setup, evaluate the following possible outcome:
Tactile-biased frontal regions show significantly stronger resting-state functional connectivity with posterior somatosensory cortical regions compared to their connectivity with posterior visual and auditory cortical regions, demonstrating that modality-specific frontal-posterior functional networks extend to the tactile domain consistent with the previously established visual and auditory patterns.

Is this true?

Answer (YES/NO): YES